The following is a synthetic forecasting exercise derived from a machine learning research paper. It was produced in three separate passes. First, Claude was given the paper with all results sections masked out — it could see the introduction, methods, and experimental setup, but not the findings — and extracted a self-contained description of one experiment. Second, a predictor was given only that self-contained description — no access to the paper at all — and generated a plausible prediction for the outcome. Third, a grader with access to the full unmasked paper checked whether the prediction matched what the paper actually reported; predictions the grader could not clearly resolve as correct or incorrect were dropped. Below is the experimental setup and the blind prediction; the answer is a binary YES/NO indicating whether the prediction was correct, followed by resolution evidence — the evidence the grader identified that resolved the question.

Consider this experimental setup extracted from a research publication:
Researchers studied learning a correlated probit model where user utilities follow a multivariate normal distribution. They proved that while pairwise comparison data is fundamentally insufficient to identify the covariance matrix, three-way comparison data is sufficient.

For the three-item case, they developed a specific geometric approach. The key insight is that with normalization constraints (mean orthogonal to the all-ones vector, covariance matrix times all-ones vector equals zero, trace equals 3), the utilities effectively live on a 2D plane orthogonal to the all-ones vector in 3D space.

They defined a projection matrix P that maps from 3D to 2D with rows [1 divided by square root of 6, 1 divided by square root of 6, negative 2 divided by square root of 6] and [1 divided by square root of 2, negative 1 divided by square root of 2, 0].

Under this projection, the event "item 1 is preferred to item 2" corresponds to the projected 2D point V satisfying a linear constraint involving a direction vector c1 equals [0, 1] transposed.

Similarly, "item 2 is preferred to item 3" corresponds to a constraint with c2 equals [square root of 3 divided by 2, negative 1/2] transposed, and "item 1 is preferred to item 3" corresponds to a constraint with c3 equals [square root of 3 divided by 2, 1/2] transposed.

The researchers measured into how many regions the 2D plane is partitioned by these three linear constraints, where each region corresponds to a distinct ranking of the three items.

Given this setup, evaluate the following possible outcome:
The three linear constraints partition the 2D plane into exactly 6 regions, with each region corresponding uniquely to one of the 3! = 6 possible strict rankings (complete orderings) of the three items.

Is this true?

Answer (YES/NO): YES